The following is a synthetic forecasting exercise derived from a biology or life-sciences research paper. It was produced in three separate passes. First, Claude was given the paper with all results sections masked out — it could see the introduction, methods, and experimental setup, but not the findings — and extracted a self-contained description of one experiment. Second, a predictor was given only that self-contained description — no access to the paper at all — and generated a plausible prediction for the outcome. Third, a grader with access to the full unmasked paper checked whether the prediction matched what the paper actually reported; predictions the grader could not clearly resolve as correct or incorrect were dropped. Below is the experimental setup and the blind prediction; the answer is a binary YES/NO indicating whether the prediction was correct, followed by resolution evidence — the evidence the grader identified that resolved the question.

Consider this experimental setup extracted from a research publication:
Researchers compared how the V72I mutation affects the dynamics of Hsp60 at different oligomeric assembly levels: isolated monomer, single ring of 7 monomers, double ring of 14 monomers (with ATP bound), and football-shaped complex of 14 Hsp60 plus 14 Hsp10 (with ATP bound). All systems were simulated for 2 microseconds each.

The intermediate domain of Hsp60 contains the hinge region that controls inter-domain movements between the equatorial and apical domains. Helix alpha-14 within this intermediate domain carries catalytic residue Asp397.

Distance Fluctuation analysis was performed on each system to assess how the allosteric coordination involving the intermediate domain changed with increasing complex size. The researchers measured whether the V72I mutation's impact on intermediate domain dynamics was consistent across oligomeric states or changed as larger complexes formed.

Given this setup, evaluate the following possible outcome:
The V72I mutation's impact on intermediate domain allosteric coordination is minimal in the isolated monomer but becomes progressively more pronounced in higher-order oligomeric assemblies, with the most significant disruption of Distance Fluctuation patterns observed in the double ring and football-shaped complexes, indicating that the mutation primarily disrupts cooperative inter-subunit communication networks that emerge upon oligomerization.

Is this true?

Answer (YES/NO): NO